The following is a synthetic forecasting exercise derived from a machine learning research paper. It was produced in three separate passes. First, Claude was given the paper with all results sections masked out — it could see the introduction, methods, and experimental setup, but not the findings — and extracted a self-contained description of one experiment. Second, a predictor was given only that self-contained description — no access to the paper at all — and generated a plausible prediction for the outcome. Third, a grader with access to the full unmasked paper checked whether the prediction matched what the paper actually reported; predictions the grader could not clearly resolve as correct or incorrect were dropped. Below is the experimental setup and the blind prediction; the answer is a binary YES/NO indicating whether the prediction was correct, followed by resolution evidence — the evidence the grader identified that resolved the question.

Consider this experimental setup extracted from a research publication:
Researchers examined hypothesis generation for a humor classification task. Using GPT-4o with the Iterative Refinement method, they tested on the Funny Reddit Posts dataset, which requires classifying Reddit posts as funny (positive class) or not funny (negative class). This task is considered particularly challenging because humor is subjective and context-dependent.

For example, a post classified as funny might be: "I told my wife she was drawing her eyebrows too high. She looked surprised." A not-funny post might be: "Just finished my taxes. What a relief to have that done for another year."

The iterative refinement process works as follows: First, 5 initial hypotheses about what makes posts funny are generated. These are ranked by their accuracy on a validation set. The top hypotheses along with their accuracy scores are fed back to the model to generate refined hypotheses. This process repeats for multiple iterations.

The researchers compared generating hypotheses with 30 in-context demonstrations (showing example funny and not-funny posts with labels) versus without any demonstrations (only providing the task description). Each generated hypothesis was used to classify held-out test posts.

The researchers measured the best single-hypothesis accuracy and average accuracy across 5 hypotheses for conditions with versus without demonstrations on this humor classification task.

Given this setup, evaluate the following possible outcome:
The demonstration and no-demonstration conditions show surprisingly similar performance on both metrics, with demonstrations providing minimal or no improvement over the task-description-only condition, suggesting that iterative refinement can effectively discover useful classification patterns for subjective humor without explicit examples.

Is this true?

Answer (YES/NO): YES